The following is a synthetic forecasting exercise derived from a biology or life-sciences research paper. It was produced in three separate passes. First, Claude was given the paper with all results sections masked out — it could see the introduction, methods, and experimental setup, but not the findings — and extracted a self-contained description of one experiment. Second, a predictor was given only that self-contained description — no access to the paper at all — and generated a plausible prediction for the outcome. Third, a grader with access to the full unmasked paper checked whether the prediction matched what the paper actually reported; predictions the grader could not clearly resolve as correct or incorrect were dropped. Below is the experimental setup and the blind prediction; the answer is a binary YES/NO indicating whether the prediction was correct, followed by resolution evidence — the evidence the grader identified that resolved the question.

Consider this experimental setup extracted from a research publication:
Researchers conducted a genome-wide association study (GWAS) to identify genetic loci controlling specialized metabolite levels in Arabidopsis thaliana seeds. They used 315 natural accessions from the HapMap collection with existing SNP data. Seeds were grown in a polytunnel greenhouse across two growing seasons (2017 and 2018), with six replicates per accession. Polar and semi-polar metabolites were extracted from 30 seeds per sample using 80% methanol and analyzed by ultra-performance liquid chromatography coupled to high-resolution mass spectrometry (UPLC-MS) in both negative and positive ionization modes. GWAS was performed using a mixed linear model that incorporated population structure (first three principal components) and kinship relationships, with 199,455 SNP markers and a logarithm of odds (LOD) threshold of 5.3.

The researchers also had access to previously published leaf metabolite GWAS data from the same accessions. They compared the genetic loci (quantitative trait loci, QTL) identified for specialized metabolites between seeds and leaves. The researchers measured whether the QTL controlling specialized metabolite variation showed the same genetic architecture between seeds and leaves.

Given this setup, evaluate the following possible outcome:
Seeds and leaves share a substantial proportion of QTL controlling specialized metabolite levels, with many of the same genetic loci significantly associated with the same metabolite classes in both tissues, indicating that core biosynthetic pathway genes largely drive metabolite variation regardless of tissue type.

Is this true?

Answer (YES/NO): NO